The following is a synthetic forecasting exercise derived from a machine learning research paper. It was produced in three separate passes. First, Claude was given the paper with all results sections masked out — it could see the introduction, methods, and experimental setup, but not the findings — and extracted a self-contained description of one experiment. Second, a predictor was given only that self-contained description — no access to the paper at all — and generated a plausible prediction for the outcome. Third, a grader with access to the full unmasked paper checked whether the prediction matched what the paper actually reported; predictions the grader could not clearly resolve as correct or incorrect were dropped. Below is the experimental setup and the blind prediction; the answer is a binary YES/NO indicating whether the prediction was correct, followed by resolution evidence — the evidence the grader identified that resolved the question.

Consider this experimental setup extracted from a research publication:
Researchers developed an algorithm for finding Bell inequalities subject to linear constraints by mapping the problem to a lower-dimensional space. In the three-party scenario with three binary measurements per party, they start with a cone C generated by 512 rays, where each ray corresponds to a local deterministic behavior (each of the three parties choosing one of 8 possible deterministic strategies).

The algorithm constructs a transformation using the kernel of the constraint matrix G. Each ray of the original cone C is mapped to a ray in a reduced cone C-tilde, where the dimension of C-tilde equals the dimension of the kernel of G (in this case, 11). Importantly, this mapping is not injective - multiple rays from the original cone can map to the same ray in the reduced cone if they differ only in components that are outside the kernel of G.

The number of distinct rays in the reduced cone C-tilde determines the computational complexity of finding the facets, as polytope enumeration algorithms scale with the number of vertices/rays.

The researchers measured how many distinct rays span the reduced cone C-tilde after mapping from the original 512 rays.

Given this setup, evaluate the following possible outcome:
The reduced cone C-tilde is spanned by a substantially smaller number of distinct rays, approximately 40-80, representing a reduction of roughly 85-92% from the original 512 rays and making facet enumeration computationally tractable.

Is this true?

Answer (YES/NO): NO